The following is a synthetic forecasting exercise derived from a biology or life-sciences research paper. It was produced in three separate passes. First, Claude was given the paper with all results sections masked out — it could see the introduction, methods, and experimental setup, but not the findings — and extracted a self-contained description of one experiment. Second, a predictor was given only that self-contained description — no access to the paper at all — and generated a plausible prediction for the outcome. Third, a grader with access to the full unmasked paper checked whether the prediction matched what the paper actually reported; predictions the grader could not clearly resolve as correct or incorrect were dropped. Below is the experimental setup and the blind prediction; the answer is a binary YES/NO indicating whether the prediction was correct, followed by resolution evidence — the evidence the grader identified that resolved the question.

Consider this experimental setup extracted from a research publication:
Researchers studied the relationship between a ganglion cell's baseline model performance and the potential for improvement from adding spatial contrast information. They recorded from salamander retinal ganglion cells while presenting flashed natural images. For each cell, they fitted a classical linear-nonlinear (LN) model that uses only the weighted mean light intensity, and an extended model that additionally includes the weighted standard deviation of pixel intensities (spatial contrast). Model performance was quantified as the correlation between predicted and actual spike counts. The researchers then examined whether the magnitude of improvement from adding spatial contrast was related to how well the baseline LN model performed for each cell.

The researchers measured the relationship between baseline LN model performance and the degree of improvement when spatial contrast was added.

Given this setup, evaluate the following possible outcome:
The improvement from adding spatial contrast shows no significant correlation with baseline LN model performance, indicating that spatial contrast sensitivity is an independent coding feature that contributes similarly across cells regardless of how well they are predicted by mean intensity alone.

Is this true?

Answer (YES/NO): NO